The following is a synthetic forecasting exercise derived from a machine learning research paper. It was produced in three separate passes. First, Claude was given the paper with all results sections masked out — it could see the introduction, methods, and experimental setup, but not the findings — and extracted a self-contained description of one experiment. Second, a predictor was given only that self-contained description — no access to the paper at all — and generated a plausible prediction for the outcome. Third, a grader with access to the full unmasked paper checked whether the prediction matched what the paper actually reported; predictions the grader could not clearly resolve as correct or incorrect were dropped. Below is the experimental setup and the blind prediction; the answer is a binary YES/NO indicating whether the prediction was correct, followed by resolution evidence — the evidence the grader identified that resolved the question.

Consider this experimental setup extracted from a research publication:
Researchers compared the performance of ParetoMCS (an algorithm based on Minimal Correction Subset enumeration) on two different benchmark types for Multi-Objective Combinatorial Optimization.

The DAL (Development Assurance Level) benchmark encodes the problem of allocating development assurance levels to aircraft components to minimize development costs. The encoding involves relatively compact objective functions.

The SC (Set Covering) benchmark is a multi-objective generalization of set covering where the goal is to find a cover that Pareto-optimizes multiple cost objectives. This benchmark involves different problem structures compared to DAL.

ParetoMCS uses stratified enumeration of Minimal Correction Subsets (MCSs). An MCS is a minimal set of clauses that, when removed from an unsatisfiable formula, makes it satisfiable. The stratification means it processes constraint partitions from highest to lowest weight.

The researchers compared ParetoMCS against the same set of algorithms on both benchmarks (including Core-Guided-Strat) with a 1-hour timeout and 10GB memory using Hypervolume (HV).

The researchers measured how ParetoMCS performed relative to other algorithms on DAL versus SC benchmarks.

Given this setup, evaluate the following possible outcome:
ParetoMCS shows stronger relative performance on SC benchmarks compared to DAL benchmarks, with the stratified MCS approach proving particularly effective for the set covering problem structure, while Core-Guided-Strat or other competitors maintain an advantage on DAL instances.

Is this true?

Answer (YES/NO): NO